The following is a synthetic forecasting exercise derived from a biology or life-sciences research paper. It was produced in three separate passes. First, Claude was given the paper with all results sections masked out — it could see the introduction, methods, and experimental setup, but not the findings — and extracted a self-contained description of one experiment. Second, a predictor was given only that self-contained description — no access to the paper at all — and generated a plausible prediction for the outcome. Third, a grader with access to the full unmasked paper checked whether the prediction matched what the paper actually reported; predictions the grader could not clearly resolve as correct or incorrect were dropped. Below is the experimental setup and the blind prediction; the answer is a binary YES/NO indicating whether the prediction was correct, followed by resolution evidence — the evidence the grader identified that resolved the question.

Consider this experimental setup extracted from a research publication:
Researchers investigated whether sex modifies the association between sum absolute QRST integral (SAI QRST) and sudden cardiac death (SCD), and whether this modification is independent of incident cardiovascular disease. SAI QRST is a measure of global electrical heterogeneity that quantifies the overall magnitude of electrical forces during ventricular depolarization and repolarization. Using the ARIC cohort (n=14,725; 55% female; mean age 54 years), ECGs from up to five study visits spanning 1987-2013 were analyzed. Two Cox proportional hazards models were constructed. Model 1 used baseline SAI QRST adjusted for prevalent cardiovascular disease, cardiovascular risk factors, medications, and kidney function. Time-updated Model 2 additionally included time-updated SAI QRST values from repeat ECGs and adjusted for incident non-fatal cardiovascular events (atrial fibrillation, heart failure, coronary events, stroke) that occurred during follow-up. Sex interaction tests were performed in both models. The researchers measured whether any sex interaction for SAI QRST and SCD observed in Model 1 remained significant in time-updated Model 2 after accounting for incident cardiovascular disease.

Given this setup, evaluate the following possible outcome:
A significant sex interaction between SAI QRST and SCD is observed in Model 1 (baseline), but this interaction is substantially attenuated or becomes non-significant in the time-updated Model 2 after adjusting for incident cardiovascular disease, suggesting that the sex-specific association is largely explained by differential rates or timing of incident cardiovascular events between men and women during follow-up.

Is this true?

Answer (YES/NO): NO